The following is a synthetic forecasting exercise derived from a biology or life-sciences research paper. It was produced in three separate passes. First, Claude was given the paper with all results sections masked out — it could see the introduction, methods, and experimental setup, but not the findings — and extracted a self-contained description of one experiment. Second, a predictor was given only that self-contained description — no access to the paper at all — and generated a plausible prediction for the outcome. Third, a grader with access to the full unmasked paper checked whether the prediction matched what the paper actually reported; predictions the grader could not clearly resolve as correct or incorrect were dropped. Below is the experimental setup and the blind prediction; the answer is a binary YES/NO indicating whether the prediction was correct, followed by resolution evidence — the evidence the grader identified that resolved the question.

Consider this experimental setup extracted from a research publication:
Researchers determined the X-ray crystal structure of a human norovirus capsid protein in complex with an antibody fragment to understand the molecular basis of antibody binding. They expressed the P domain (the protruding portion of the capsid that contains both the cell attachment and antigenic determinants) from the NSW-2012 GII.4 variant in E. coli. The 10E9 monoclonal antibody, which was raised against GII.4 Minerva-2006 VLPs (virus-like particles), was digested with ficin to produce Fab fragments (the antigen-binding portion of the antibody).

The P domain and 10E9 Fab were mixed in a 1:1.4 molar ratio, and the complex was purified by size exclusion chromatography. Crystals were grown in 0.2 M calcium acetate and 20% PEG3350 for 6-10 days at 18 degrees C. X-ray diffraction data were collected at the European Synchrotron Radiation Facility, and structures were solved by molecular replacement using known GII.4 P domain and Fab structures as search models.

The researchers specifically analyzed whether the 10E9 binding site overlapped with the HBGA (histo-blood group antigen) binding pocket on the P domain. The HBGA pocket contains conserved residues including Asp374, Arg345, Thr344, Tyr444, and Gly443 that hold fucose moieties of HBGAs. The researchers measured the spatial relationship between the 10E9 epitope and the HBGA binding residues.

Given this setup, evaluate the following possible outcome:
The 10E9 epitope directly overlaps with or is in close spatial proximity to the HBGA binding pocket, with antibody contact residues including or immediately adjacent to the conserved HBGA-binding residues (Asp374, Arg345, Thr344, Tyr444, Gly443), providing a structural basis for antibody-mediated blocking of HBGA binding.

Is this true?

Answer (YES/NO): YES